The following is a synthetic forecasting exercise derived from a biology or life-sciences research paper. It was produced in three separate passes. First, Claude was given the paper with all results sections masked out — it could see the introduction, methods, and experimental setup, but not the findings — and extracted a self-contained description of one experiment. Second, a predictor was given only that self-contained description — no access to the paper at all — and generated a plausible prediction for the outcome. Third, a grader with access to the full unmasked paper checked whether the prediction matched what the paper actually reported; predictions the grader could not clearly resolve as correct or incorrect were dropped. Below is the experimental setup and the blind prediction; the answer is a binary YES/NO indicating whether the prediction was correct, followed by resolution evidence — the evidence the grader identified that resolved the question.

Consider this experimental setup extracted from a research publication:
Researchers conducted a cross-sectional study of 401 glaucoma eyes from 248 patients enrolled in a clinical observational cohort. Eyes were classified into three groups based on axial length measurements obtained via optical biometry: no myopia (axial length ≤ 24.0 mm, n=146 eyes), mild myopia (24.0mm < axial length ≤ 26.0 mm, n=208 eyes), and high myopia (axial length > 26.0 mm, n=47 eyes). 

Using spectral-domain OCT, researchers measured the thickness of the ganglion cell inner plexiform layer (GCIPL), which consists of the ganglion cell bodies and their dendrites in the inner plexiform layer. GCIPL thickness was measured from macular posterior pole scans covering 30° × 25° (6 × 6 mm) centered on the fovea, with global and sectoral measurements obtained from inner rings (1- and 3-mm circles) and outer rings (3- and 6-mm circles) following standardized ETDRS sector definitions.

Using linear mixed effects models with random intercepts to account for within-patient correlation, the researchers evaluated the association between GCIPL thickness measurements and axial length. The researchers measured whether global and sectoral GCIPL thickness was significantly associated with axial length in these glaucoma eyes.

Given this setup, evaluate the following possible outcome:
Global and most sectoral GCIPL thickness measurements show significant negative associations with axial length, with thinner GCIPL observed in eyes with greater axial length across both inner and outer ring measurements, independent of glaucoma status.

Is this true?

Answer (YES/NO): NO